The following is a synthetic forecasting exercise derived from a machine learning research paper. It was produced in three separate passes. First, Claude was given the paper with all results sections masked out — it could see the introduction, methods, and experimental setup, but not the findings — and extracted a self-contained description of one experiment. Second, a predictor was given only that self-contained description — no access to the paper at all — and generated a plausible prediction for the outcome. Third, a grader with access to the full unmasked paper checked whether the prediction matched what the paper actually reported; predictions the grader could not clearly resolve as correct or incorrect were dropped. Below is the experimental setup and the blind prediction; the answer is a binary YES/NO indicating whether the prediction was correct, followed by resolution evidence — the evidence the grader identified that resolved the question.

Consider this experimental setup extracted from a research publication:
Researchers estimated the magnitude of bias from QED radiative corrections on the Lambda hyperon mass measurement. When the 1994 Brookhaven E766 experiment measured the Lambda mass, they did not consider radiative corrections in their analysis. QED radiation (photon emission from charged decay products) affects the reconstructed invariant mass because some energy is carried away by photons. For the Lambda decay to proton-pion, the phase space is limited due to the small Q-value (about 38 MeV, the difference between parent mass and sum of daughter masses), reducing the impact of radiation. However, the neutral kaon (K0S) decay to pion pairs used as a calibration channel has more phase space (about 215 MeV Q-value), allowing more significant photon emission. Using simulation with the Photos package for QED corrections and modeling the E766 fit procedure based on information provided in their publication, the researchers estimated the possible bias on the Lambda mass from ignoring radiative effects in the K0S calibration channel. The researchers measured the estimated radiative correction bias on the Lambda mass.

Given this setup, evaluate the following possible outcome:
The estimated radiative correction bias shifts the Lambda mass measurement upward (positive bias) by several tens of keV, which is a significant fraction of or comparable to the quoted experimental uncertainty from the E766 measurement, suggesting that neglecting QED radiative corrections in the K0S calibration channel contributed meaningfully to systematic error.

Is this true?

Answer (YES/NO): NO